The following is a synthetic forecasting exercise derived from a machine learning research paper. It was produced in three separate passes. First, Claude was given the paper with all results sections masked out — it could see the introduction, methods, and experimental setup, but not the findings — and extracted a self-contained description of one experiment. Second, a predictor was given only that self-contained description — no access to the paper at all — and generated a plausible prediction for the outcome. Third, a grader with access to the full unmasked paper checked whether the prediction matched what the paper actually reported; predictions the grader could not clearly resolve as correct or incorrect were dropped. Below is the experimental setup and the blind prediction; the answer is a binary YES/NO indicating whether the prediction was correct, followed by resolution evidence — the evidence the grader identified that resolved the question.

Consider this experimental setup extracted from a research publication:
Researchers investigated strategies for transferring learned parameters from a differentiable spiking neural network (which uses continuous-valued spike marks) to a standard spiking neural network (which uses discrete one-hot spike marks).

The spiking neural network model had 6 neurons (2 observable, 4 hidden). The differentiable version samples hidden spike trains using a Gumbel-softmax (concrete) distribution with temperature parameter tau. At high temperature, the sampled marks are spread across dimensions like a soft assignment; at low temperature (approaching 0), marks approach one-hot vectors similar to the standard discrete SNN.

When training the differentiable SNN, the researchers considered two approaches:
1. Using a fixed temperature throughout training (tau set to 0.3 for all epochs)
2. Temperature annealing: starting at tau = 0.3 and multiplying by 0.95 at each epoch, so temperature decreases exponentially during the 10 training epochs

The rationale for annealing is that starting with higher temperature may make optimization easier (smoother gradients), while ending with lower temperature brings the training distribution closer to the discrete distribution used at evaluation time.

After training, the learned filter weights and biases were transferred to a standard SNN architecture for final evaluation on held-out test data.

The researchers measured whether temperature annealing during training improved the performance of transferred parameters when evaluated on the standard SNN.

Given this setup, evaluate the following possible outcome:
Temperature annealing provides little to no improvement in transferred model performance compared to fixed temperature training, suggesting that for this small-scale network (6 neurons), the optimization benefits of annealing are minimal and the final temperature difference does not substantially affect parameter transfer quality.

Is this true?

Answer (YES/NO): NO